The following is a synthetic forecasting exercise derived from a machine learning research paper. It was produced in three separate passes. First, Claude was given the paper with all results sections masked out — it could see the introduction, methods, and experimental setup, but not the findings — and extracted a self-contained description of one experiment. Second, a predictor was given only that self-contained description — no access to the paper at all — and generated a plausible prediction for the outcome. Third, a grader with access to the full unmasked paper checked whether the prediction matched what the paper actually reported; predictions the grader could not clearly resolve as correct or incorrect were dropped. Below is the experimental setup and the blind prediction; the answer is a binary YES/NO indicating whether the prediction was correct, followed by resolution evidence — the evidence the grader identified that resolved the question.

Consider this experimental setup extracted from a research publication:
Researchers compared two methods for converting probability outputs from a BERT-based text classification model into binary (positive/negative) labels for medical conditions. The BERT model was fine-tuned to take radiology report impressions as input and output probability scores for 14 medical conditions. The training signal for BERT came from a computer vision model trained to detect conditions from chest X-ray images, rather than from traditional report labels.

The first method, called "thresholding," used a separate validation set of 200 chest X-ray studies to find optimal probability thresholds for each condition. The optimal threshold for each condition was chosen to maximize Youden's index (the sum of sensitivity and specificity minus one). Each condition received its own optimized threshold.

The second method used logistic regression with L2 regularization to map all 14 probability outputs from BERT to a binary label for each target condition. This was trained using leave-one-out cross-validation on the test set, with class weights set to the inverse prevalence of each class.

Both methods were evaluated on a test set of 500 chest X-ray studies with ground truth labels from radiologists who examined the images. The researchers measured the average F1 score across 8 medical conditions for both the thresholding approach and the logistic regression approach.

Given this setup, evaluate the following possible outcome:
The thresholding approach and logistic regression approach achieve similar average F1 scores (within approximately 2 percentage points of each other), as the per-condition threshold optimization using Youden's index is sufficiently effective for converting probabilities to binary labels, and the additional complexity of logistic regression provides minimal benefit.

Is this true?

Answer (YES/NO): NO